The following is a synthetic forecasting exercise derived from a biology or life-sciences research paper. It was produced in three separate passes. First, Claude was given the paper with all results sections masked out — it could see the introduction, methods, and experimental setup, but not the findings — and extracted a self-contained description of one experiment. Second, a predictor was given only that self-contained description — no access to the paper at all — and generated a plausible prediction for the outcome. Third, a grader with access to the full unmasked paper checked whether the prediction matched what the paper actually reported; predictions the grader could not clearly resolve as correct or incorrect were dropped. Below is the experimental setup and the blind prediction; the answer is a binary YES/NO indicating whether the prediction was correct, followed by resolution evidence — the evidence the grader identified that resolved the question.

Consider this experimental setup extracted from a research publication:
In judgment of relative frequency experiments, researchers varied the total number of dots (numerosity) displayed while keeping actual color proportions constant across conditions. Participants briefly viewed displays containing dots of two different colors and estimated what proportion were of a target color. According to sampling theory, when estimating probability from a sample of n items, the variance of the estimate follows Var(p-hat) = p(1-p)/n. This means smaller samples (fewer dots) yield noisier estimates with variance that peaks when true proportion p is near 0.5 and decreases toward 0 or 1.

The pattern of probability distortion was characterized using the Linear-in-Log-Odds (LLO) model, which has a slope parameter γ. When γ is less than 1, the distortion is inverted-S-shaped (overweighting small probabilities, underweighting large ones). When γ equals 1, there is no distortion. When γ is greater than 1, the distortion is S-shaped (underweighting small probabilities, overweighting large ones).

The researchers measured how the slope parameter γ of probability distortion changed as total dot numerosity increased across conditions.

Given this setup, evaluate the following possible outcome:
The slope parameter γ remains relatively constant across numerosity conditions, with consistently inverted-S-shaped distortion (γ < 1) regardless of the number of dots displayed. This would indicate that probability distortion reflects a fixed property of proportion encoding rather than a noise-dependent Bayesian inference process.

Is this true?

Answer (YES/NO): NO